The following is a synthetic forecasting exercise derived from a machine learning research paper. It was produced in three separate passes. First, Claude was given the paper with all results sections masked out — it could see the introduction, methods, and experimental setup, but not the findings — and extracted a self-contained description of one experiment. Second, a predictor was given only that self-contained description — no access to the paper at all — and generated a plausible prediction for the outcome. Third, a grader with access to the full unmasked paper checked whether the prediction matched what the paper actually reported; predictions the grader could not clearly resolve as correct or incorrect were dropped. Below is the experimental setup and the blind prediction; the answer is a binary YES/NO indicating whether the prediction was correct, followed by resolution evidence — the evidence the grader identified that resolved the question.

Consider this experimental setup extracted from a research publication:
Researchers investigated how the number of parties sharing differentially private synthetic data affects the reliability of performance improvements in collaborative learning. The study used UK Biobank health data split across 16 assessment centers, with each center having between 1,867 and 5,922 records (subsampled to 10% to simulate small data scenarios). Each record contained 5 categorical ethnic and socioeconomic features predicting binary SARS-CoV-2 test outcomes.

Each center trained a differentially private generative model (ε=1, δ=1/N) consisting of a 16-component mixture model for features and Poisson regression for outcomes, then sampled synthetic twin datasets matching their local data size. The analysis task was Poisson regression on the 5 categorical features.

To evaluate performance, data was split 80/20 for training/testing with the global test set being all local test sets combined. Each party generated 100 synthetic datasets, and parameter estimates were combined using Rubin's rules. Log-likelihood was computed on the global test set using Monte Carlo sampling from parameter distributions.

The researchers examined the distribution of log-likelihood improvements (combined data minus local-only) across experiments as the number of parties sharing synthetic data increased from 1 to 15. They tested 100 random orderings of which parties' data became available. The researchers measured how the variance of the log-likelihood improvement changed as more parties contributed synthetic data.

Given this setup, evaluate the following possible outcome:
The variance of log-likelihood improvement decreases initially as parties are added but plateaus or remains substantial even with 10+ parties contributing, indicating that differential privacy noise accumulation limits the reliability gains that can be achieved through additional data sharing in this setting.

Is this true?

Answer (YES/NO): NO